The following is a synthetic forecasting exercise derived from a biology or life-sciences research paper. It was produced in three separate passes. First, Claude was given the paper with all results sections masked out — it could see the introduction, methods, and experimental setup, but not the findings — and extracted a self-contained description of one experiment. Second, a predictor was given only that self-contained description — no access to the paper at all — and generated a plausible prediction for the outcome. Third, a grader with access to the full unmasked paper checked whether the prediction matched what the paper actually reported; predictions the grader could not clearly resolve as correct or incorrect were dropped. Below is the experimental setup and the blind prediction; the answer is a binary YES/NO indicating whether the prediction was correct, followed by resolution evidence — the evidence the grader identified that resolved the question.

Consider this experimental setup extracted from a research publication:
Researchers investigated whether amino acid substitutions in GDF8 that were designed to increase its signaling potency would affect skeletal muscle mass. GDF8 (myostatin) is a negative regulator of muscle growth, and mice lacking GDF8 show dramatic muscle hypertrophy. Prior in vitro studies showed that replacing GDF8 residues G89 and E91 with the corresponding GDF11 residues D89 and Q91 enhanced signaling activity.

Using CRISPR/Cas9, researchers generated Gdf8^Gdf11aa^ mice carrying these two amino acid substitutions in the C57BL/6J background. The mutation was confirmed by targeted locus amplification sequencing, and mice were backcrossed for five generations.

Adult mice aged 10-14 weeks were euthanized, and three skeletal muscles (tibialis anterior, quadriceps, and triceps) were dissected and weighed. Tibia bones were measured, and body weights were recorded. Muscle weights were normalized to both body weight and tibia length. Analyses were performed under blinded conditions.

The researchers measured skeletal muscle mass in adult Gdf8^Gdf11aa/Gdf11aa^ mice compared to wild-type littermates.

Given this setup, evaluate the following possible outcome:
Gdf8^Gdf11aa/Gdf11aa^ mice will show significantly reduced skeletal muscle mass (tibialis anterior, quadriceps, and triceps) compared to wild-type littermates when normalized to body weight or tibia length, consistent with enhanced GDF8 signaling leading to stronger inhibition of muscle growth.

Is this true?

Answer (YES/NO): NO